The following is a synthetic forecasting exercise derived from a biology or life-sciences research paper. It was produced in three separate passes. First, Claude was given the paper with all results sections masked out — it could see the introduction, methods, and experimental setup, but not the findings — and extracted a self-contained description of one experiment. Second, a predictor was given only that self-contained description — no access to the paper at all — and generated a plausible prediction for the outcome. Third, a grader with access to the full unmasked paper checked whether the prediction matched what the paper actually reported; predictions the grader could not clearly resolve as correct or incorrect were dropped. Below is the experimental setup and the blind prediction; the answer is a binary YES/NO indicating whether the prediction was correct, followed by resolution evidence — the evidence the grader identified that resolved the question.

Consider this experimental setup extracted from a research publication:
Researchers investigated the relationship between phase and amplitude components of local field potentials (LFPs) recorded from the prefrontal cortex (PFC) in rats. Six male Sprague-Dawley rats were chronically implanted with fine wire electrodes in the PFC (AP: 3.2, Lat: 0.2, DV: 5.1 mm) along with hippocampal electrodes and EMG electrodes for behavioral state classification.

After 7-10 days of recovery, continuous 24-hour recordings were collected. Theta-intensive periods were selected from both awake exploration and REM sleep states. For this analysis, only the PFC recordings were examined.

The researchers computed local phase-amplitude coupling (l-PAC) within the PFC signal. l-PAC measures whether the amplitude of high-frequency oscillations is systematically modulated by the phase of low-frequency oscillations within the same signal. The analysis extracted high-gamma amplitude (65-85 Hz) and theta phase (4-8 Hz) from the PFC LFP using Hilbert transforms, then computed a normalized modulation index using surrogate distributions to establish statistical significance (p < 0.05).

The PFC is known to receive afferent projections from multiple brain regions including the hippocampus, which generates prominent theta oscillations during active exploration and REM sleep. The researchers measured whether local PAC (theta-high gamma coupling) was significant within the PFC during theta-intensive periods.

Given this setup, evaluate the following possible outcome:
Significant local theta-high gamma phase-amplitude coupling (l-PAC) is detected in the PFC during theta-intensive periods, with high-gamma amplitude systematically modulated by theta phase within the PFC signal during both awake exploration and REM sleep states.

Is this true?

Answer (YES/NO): NO